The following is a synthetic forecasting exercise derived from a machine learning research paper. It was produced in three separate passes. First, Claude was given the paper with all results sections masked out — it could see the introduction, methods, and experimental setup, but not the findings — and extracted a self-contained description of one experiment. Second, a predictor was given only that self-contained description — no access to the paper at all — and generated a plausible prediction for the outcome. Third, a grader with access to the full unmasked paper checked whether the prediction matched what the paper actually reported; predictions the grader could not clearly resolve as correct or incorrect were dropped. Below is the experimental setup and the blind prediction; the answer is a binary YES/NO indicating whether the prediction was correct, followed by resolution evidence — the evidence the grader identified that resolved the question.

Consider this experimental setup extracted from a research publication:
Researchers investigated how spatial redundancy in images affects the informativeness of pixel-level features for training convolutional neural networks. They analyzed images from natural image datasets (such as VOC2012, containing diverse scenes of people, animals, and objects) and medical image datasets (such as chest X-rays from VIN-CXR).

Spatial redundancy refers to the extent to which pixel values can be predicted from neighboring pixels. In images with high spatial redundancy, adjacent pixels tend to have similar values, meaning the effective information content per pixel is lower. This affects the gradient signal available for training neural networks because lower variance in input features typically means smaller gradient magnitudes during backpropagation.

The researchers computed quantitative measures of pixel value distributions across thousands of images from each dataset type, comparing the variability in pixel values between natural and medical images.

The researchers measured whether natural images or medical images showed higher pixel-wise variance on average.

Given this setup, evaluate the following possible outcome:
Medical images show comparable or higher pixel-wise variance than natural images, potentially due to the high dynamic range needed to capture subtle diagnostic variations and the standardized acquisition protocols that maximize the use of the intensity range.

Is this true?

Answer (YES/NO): NO